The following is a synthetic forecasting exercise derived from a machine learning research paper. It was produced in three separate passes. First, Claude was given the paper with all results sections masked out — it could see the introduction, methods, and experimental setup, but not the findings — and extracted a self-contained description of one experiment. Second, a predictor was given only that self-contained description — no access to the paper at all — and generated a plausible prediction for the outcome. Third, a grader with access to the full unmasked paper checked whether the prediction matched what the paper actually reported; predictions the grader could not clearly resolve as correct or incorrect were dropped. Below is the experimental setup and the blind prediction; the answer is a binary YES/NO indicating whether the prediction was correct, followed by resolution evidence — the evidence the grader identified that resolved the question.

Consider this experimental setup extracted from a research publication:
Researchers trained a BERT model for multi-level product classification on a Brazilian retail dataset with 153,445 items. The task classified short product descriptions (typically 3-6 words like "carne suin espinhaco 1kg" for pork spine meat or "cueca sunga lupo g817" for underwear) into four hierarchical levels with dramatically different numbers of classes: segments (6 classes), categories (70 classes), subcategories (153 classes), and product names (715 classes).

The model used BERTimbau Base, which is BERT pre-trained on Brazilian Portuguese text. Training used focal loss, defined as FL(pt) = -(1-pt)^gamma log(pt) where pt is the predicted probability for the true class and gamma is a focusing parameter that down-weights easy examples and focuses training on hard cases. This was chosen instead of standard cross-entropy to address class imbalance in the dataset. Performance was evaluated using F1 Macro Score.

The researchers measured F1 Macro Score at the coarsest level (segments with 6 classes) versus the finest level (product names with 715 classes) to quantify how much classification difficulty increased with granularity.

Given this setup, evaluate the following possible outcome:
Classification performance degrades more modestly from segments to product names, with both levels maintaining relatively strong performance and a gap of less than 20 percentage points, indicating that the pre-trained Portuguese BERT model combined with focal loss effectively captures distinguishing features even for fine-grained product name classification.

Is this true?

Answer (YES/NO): YES